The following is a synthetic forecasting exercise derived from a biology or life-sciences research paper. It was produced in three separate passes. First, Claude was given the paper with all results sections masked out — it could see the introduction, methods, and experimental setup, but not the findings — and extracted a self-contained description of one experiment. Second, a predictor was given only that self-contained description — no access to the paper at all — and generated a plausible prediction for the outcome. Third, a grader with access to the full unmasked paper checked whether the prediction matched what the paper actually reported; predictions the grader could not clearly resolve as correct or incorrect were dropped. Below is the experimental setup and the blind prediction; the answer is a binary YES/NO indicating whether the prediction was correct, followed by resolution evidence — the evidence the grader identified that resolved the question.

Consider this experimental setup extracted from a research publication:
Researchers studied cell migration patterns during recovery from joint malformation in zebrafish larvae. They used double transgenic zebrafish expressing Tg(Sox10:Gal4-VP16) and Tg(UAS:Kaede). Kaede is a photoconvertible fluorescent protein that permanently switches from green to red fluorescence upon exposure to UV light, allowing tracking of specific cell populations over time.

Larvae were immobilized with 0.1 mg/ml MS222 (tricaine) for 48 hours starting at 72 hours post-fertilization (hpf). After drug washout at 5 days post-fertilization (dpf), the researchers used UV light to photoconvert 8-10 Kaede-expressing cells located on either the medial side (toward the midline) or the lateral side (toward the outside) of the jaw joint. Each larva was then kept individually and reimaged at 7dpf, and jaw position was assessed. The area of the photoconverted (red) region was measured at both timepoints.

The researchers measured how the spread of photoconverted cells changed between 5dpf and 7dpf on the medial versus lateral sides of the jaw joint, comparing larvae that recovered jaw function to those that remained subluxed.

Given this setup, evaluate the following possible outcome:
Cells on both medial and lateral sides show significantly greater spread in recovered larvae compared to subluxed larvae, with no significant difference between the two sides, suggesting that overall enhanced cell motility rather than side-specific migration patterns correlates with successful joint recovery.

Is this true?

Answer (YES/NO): NO